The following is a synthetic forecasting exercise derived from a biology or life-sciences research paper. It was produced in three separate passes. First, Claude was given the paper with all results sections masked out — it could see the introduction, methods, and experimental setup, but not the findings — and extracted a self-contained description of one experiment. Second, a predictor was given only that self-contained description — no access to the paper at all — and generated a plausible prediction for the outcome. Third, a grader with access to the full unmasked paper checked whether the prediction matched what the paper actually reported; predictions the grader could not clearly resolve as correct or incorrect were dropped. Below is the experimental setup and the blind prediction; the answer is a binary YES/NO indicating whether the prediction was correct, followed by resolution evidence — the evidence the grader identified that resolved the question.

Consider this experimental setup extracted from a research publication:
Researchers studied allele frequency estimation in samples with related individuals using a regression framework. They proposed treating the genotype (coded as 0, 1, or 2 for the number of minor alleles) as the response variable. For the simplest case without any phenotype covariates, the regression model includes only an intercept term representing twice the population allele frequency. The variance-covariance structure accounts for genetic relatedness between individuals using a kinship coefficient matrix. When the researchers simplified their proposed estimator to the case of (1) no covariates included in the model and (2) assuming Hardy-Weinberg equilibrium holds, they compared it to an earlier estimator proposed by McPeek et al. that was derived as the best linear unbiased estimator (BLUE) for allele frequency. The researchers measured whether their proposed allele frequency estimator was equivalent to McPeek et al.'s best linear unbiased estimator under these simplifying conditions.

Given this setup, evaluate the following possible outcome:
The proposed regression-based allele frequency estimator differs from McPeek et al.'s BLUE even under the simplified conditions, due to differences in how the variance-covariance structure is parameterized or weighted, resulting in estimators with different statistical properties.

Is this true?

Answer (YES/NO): NO